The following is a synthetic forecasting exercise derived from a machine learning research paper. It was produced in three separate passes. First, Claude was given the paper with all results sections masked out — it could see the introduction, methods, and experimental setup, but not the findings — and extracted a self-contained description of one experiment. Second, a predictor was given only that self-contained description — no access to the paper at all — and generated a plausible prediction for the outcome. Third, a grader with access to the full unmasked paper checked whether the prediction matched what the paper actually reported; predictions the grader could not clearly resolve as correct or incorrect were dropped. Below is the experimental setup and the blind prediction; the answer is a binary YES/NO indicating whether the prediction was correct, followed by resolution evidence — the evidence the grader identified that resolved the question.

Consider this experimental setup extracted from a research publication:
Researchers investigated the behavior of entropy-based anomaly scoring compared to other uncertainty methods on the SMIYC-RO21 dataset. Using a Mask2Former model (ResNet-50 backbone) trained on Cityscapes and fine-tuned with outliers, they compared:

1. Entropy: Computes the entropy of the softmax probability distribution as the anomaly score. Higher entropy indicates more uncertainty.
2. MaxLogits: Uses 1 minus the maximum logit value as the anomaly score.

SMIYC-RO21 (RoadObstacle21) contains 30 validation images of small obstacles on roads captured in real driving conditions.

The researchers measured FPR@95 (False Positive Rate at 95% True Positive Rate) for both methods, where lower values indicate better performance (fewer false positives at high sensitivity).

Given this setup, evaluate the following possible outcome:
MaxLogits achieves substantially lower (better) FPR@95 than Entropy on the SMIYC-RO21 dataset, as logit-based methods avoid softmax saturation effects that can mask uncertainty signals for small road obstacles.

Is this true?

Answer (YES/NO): YES